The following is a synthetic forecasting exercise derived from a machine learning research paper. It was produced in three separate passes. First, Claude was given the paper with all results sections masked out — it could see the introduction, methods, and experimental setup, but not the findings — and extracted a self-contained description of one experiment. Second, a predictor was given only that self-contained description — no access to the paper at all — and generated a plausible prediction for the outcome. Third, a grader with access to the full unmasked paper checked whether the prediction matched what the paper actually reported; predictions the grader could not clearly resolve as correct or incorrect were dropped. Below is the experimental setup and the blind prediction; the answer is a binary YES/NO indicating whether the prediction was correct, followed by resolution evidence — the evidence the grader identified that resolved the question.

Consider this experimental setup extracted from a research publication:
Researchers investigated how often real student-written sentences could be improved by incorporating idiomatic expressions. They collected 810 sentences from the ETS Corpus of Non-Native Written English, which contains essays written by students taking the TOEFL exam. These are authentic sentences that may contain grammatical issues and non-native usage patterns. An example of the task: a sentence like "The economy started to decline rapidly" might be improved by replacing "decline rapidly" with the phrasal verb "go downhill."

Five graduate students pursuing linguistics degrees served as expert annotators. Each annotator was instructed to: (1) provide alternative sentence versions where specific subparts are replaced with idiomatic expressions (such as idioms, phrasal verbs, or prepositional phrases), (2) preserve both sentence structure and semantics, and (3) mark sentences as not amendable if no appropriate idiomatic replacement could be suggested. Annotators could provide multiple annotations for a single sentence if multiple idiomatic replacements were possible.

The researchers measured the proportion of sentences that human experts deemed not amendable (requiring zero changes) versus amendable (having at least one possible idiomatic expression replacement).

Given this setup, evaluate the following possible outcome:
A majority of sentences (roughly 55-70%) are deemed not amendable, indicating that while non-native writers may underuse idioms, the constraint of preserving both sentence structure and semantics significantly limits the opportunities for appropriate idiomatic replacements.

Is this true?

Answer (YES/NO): YES